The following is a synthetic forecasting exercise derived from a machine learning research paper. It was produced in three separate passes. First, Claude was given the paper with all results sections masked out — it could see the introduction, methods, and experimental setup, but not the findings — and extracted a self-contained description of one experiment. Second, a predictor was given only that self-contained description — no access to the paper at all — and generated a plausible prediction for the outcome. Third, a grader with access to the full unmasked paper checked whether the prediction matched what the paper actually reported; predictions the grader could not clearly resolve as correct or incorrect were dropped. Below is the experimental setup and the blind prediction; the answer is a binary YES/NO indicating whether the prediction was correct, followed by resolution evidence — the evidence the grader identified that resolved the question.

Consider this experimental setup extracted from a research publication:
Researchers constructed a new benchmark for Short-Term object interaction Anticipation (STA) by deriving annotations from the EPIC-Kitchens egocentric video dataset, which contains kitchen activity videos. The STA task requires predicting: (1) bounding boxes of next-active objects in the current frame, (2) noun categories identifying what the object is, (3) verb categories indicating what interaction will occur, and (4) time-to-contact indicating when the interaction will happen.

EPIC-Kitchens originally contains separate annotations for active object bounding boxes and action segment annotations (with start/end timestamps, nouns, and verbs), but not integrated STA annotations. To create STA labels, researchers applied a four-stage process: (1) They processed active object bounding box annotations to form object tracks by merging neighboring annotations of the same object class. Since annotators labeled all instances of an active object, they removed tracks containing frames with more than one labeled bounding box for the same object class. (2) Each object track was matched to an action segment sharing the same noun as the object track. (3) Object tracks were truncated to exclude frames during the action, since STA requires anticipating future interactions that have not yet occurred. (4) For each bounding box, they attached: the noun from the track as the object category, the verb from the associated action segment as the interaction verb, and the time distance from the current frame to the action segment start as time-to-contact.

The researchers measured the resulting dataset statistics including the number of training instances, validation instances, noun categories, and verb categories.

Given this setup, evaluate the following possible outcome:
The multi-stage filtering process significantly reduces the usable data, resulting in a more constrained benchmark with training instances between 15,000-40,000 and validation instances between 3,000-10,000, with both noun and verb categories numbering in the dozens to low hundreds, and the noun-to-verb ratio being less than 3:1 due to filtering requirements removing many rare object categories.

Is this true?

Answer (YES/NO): YES